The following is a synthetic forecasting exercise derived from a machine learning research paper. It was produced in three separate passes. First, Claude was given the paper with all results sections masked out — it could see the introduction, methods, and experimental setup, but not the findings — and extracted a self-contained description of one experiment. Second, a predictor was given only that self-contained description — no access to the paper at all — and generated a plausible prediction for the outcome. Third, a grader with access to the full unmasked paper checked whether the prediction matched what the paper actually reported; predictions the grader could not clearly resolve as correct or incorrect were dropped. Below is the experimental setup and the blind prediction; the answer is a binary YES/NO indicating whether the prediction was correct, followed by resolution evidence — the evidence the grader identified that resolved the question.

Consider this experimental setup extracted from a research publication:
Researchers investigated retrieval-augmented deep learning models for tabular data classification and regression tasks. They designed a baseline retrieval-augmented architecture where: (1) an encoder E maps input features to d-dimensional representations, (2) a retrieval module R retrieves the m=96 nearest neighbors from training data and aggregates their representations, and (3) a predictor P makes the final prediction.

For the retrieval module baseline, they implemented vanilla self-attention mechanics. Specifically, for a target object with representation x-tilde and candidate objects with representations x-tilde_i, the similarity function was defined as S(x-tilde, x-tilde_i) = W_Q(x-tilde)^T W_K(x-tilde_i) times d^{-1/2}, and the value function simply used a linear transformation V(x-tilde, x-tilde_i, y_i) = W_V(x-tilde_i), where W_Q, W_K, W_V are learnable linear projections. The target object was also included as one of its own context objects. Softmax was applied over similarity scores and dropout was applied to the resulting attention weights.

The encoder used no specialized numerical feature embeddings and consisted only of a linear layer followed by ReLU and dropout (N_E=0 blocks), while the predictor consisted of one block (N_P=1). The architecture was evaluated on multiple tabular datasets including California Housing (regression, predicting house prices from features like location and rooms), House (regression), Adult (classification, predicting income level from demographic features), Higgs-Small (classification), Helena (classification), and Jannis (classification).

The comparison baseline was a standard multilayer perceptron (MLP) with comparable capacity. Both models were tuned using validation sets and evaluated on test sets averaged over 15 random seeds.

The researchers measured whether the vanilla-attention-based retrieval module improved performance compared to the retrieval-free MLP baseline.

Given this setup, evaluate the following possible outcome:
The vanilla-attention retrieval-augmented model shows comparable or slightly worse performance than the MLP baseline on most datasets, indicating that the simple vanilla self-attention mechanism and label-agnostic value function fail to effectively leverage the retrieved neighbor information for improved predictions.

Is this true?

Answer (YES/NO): YES